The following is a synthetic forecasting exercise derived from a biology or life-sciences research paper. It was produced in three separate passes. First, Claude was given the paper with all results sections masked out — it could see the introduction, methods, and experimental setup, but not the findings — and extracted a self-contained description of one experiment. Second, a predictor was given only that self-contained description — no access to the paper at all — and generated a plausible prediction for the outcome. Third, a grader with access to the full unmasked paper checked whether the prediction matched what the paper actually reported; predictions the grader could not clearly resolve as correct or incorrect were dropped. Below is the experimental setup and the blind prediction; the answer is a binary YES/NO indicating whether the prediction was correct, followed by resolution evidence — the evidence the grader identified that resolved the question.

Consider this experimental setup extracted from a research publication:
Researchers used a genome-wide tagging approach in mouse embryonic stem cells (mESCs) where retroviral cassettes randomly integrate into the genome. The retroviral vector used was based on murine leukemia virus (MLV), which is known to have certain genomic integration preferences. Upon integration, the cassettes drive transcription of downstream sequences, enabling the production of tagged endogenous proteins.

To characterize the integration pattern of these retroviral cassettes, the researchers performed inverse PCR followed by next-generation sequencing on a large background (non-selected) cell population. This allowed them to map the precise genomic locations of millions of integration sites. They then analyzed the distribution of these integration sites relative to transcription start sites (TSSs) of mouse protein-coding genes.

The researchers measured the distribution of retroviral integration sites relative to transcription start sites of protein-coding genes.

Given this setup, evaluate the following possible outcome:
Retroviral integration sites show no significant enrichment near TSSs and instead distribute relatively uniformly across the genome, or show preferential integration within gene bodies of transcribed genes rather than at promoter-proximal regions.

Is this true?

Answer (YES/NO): NO